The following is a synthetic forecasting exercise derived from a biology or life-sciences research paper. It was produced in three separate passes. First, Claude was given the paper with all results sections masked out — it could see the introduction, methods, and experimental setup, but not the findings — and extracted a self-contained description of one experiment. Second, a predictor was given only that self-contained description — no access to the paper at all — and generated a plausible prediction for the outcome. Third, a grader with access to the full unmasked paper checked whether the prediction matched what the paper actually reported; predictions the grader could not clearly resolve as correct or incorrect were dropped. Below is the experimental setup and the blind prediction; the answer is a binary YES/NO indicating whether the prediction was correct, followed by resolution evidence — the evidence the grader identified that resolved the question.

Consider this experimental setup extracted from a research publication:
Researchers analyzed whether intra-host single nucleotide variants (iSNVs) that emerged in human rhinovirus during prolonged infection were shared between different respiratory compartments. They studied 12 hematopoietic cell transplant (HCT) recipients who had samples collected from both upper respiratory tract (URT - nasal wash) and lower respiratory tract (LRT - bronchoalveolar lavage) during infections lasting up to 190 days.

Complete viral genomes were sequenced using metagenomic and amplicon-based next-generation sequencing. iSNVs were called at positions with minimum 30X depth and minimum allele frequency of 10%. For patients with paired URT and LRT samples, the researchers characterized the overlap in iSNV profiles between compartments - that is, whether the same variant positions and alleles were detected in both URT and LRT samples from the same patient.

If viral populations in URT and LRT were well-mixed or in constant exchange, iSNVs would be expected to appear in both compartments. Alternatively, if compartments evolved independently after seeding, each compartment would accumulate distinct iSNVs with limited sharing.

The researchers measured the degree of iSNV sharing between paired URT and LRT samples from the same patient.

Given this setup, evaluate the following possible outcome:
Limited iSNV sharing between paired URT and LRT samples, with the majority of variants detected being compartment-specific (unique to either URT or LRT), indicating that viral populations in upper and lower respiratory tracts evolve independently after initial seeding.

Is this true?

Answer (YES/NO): NO